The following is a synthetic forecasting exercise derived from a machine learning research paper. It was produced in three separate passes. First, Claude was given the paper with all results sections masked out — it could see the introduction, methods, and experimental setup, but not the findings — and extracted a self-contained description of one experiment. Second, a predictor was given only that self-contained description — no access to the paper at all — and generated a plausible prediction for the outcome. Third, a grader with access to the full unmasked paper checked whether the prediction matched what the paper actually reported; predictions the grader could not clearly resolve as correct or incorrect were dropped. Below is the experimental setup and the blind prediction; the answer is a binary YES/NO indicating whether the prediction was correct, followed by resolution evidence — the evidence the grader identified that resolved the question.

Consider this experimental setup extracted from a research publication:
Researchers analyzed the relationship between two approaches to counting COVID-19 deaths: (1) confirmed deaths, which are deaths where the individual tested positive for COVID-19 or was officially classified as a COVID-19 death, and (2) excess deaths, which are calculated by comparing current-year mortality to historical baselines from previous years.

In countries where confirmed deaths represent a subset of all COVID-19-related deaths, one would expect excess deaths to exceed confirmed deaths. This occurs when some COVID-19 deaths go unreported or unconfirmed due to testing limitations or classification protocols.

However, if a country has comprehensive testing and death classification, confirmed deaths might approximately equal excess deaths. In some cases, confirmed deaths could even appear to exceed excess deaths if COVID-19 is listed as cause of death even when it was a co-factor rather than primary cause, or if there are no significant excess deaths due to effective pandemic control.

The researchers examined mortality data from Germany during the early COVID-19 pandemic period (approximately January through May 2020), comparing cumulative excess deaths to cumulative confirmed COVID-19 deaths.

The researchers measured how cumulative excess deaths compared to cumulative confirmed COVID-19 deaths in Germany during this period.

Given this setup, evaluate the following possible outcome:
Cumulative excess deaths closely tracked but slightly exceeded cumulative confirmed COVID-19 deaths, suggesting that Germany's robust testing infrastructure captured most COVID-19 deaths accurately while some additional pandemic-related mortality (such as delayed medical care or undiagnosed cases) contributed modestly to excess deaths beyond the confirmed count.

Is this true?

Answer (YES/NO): NO